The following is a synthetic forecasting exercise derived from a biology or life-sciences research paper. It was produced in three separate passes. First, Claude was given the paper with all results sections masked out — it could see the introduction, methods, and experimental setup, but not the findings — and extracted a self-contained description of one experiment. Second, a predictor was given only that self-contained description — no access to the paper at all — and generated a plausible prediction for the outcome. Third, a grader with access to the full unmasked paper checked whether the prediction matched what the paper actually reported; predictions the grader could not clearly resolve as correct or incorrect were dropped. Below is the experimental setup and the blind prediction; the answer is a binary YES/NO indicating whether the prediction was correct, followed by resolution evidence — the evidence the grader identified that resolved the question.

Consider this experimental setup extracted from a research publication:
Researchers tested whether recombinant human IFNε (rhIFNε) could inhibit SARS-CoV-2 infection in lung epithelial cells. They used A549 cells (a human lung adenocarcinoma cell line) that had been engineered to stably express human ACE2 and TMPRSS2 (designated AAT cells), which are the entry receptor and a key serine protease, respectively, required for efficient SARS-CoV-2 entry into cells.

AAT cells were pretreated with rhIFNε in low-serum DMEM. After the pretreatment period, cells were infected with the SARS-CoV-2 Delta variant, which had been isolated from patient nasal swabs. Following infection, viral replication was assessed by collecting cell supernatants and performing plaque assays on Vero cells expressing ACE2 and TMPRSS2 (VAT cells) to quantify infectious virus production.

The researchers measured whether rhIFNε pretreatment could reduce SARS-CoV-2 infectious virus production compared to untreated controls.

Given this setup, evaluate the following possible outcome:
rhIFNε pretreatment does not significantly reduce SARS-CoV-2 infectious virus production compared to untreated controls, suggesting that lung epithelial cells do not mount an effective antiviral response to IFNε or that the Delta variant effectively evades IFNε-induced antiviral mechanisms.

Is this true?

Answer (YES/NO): YES